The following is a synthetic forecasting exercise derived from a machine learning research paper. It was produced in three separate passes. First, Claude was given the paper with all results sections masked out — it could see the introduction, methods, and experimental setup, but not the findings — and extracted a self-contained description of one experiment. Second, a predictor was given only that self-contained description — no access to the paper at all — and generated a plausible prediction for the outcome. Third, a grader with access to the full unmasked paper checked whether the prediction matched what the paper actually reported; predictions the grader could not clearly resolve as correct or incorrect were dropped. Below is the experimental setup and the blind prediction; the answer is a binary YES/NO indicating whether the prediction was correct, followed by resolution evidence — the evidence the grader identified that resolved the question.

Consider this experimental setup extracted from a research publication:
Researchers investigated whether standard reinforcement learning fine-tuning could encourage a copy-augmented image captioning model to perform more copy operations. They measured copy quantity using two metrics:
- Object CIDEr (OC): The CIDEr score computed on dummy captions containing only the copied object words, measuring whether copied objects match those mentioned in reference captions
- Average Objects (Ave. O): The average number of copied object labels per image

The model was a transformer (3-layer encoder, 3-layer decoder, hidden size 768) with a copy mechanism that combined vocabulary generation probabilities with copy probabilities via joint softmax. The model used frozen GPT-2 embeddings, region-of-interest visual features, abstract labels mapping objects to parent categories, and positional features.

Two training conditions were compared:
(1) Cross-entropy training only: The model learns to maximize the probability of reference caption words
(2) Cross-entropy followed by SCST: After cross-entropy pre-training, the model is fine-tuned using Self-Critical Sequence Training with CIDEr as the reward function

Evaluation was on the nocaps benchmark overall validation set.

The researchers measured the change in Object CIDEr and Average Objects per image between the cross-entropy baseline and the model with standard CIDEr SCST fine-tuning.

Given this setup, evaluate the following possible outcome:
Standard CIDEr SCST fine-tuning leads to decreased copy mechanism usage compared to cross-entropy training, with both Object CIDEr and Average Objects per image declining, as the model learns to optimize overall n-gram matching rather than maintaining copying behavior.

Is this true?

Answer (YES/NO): NO